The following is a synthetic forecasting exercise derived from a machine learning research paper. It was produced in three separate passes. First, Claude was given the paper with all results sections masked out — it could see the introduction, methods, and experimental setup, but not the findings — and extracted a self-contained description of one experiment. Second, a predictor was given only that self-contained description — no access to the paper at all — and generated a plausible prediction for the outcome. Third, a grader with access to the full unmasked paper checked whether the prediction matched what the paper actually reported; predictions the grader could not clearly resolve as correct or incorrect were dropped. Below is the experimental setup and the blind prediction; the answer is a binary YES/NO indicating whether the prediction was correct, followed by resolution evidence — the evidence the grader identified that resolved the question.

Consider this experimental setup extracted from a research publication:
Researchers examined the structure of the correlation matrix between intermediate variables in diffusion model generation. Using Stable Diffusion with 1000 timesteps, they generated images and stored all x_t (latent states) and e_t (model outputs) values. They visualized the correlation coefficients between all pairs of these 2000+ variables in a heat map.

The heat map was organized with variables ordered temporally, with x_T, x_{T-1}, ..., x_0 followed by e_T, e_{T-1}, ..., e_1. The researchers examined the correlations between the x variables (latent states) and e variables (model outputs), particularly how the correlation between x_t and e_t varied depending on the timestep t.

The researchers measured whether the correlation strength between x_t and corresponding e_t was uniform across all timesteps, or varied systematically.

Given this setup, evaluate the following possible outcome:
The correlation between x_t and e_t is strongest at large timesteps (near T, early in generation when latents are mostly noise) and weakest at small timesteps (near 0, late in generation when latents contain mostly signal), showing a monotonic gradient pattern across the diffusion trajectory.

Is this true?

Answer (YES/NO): YES